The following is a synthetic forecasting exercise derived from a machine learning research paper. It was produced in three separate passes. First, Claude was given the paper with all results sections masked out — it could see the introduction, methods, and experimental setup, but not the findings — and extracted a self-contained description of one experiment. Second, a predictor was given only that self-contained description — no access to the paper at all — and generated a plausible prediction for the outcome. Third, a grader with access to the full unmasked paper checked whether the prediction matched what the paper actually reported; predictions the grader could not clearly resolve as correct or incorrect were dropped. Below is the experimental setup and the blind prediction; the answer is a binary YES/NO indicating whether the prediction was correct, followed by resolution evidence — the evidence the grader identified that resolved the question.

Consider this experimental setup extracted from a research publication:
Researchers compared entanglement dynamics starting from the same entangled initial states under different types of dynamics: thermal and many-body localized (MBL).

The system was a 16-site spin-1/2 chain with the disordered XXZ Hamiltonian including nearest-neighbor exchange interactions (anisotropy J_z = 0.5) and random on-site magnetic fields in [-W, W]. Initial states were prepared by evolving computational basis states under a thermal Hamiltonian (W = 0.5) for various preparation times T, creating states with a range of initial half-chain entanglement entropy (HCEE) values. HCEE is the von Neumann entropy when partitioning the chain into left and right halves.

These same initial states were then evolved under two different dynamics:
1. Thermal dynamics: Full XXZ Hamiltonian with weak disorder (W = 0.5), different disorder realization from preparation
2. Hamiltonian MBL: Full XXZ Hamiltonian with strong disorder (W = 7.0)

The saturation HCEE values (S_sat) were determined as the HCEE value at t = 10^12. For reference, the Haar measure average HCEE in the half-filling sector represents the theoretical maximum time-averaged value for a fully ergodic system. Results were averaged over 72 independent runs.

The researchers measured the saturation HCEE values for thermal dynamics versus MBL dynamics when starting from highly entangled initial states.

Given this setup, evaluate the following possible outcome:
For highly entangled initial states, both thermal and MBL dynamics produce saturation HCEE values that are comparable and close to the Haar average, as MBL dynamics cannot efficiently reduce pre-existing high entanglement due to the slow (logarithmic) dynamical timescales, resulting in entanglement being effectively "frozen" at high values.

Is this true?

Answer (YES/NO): NO